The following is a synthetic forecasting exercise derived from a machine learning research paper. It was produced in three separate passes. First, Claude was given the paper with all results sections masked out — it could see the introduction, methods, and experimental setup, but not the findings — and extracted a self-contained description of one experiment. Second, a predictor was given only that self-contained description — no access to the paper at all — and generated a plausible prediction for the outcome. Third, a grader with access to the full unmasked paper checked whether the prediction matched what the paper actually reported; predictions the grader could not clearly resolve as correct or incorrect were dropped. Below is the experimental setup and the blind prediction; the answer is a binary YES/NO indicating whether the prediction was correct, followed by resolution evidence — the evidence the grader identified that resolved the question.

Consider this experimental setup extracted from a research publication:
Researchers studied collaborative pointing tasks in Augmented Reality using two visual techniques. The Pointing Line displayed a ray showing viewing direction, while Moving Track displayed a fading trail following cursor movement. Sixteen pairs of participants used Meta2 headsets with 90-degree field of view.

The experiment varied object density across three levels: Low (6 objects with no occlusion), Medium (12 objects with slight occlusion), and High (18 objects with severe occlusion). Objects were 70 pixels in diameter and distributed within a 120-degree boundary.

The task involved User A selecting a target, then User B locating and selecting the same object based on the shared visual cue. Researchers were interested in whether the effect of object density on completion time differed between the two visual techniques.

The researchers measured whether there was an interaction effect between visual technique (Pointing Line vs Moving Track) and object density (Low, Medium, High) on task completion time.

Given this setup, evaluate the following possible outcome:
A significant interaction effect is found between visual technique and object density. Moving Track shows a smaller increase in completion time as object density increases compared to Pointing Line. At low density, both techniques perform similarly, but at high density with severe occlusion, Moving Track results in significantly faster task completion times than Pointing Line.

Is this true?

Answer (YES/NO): NO